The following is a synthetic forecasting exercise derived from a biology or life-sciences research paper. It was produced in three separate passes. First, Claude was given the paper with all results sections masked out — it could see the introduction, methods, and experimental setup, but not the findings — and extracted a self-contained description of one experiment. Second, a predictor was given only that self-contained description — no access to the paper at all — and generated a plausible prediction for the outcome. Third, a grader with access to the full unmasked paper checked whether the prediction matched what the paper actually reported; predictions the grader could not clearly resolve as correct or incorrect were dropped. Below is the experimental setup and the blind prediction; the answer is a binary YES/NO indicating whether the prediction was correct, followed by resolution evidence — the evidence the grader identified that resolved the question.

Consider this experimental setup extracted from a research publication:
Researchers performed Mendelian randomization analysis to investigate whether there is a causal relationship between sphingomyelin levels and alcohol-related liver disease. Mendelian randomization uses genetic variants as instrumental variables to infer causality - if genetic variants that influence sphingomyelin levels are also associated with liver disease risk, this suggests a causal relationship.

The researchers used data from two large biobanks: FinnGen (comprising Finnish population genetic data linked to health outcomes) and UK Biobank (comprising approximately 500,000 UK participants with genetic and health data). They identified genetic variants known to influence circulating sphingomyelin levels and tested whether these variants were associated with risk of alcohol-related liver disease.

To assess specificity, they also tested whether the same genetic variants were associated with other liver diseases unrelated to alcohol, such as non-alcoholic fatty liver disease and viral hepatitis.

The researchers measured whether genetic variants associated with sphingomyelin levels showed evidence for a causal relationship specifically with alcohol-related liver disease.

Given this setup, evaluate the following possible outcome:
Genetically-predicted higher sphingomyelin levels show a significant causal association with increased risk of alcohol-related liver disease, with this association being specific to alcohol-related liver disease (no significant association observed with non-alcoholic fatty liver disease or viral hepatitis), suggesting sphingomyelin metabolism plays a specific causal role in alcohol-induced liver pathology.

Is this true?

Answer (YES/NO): NO